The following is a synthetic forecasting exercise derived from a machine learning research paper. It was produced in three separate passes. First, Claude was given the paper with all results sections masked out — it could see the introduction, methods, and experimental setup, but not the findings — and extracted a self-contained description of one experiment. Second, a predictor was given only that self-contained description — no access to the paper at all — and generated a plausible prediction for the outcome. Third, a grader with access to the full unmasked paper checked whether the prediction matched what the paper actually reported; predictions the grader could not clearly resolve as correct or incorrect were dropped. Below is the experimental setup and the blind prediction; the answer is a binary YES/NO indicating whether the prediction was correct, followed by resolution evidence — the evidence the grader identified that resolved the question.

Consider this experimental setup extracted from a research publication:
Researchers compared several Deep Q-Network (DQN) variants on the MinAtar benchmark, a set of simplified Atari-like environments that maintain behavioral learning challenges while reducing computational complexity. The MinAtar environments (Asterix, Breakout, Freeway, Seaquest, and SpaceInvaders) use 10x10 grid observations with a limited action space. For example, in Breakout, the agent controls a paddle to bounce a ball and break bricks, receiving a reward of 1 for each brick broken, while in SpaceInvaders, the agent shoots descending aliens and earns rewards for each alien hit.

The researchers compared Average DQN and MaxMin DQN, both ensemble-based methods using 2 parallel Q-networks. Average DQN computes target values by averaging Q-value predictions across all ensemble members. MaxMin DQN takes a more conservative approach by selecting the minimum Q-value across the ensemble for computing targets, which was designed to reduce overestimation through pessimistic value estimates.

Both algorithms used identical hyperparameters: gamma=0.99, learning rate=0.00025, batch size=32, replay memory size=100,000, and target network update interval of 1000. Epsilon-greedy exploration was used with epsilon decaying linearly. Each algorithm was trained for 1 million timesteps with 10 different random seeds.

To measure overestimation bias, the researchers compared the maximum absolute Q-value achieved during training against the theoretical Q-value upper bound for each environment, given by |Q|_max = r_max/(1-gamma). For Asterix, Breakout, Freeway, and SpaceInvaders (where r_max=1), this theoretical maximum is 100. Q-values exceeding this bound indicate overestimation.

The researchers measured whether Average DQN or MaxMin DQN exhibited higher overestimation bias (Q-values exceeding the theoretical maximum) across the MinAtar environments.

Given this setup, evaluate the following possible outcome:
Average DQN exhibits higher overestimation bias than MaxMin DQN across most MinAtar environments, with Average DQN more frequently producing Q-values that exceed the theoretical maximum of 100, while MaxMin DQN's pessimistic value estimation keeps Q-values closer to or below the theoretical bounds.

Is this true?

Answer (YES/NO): YES